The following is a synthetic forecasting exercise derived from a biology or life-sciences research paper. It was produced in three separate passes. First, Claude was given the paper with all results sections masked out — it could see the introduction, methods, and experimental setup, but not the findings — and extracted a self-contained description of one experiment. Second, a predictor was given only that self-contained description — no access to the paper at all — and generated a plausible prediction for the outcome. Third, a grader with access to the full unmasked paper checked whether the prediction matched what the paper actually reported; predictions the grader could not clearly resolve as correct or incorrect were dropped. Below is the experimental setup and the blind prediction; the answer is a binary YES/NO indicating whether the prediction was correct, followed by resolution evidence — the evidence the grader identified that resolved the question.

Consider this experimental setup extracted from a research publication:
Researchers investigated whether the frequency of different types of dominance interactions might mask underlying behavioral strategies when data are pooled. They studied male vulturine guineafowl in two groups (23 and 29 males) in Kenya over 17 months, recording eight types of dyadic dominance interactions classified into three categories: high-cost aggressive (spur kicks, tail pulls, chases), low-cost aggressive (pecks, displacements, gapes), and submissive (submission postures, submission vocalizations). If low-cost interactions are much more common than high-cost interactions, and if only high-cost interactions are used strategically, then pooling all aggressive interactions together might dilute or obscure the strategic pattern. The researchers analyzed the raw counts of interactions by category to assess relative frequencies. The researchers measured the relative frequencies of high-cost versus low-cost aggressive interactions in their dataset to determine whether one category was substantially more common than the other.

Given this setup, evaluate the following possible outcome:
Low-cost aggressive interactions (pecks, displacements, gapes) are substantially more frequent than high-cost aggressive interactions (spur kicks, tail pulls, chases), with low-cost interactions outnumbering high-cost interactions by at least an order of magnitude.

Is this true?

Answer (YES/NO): NO